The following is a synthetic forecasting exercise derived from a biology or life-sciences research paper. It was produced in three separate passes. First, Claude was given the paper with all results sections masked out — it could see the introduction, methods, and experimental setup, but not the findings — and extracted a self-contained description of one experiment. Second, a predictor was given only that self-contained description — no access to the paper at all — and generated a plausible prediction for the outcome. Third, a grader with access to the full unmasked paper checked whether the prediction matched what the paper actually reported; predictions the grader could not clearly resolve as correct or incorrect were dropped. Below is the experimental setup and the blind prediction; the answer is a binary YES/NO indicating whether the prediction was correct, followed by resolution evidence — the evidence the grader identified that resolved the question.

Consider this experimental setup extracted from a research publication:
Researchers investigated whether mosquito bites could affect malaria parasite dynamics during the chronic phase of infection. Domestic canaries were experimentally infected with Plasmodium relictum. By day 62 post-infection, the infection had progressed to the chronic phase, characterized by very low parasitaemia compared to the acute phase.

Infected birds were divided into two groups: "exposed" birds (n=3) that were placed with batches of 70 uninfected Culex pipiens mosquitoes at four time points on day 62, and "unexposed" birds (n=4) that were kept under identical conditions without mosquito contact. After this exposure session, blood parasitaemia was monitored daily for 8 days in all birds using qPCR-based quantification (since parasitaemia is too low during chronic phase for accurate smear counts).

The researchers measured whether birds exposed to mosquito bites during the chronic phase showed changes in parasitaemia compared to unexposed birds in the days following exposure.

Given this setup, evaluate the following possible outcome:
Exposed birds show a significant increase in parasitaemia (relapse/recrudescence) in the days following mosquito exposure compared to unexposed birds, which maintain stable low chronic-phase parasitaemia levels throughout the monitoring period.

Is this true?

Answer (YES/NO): YES